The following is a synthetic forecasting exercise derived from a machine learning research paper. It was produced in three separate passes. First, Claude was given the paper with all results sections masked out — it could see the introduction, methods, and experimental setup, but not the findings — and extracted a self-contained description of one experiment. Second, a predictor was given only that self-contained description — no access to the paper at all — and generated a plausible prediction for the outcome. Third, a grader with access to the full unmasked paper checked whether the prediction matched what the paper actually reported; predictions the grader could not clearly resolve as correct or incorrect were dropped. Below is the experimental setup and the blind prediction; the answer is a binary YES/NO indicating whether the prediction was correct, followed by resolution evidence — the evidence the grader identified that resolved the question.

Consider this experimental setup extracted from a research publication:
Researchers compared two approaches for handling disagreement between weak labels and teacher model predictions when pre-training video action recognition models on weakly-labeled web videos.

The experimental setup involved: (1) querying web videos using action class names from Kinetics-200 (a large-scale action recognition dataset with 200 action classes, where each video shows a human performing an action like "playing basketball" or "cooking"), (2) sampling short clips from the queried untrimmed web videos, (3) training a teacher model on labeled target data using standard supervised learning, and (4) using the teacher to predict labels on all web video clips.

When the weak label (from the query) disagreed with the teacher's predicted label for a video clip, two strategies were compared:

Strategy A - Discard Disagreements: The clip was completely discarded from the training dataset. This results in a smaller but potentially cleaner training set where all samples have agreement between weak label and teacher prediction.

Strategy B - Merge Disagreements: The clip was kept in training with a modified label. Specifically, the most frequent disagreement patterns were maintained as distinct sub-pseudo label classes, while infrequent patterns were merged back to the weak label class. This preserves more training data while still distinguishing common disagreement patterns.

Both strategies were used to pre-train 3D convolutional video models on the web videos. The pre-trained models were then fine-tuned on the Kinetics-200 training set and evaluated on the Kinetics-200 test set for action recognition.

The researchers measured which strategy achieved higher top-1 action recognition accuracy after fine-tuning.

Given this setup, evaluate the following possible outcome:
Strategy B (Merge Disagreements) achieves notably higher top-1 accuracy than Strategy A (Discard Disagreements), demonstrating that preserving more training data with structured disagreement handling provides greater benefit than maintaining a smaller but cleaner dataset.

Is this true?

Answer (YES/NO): NO